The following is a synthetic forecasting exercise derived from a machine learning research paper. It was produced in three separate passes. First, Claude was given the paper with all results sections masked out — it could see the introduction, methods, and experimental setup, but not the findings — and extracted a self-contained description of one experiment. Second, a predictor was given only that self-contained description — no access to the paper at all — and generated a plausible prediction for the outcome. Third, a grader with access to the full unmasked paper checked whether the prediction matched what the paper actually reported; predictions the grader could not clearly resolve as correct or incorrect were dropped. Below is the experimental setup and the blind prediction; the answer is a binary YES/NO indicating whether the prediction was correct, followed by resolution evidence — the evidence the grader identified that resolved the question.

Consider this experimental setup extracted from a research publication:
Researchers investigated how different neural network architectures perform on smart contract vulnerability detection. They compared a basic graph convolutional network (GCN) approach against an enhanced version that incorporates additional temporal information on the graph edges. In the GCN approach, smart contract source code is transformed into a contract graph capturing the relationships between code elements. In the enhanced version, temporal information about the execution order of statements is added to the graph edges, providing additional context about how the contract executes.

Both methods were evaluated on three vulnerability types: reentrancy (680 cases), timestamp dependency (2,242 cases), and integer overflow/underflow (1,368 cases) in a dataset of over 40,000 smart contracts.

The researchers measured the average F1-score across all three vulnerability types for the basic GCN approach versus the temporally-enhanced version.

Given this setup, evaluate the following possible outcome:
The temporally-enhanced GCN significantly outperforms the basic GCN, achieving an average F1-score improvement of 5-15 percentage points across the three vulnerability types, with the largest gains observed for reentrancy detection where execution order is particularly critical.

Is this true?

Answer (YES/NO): NO